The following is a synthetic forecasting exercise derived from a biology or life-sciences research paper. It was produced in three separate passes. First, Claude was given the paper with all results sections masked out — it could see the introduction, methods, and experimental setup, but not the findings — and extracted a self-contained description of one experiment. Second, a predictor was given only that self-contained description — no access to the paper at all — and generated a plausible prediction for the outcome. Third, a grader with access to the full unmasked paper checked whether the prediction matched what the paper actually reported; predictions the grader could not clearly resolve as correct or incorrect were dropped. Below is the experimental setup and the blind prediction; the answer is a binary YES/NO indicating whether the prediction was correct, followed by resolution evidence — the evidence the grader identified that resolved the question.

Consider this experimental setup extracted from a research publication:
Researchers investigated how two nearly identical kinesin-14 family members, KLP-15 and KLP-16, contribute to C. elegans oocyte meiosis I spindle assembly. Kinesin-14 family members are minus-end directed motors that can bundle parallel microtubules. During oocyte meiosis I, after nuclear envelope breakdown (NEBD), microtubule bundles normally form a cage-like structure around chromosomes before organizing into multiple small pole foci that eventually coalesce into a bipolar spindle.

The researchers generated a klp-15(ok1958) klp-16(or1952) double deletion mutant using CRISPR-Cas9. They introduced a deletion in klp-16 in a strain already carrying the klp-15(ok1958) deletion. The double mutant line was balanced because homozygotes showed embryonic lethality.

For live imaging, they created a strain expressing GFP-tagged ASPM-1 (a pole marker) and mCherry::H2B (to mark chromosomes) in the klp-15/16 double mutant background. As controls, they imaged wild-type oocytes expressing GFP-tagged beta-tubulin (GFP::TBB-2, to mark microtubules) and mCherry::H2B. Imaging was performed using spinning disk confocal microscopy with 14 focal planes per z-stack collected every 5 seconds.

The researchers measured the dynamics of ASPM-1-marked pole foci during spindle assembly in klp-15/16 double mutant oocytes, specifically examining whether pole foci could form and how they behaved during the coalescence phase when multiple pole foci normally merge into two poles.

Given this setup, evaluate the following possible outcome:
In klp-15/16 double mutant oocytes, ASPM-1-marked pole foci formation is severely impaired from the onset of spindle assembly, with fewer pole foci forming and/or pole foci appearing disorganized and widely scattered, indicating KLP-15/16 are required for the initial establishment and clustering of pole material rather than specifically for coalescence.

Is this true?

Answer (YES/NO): NO